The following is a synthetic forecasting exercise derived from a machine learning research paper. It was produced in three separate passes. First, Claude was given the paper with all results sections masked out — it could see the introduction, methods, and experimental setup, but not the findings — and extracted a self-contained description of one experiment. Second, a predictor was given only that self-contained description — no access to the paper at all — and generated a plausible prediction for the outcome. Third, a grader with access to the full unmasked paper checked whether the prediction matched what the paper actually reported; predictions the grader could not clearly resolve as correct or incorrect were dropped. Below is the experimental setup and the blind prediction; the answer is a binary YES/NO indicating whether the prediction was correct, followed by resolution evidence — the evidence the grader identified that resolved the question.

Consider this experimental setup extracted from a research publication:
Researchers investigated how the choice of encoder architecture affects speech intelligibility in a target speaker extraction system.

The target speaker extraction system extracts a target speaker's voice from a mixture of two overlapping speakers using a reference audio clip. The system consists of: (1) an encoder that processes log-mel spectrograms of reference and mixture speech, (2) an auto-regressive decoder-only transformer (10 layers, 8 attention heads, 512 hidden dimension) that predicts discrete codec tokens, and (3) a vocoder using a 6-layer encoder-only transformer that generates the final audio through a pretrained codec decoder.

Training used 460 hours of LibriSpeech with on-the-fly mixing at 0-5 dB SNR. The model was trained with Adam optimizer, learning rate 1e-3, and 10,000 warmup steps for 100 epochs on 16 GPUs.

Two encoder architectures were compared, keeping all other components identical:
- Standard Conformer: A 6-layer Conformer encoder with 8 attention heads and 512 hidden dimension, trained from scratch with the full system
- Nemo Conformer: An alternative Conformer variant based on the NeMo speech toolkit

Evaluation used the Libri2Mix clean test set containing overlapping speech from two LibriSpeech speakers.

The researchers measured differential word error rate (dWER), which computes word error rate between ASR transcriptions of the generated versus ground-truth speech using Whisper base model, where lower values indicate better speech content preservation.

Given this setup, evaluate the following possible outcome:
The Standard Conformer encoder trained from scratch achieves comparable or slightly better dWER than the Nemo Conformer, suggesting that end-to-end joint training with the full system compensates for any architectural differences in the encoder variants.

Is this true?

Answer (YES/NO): NO